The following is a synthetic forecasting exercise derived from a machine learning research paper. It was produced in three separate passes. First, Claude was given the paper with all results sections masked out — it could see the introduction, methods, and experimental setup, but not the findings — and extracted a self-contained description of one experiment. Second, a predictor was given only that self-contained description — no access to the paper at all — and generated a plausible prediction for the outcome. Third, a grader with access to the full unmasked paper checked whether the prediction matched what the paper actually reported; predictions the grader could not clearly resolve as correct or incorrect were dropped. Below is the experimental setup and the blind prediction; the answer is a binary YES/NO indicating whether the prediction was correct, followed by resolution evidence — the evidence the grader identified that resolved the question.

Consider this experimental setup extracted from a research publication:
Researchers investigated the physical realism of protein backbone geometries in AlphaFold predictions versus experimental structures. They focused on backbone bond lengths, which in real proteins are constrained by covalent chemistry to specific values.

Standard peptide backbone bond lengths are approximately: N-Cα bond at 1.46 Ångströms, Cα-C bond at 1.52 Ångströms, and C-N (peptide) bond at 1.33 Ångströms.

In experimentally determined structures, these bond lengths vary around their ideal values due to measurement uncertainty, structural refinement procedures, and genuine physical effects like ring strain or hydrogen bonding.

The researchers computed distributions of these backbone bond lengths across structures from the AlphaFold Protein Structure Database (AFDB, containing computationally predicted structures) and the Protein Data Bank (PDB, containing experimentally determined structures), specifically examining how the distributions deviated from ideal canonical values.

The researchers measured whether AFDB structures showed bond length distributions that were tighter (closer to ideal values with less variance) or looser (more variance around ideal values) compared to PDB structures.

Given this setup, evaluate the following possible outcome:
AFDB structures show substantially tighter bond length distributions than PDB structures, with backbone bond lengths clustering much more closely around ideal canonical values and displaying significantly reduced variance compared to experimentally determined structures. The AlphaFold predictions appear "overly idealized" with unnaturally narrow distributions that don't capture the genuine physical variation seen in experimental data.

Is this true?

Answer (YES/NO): YES